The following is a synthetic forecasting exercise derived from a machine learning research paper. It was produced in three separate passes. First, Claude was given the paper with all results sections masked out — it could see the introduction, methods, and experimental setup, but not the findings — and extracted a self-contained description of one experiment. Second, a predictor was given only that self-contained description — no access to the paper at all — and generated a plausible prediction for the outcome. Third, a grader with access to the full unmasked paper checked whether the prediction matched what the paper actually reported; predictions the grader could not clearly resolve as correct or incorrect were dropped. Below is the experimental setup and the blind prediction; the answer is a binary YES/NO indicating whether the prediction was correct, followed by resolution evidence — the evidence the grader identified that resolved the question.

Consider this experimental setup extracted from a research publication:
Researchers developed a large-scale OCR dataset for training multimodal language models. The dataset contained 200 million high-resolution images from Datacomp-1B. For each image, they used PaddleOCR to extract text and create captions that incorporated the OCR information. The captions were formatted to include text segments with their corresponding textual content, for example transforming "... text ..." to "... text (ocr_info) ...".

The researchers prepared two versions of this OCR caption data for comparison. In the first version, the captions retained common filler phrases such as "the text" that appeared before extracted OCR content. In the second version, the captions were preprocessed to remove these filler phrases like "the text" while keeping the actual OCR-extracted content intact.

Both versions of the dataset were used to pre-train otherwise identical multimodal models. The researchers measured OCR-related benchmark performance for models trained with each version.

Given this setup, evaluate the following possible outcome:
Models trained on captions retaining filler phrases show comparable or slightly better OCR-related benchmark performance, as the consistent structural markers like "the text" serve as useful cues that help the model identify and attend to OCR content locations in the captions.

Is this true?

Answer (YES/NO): NO